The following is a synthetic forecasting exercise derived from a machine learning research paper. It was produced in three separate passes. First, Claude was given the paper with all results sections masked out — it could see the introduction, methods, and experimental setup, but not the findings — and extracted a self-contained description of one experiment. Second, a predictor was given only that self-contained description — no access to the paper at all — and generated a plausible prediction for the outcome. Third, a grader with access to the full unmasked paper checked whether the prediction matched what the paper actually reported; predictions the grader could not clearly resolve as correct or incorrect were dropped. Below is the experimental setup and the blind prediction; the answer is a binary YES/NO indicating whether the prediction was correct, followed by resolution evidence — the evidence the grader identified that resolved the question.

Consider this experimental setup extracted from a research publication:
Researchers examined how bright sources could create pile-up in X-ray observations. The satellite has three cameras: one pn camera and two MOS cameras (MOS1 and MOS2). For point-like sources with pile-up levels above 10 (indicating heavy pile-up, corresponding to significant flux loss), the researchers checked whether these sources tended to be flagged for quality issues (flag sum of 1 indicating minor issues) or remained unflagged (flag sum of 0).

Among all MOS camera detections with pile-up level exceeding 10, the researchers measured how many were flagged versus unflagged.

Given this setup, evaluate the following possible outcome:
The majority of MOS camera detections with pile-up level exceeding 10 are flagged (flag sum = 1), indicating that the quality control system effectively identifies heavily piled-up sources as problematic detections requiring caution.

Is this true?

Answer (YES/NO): YES